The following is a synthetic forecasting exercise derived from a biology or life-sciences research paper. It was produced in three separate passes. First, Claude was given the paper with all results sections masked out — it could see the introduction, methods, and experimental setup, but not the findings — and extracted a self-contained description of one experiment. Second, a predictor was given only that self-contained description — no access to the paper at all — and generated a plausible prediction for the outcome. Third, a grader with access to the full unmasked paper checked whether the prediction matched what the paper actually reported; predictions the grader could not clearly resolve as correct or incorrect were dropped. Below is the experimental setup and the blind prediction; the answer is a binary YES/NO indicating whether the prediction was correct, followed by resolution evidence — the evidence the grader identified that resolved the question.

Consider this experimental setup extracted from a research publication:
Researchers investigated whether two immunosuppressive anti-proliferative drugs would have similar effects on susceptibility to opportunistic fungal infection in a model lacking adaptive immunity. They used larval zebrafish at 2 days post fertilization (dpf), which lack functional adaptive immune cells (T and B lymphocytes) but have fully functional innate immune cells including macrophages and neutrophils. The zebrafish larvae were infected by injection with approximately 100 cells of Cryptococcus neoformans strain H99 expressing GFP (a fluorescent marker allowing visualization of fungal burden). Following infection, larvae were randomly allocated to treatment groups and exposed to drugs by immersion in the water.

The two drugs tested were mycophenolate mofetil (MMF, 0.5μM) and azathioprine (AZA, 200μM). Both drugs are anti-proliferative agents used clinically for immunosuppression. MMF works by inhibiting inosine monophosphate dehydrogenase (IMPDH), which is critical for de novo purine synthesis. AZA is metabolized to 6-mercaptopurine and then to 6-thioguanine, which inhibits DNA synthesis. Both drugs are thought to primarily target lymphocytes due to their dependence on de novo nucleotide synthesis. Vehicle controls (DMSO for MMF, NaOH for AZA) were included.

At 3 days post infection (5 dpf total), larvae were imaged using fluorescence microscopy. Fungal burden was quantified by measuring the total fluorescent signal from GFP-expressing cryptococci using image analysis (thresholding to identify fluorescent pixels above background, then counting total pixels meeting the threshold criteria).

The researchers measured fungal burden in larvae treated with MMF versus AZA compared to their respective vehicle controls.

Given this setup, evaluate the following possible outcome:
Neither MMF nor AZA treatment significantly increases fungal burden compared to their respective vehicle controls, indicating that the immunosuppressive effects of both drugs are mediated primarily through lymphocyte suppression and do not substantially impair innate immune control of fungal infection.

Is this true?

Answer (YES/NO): NO